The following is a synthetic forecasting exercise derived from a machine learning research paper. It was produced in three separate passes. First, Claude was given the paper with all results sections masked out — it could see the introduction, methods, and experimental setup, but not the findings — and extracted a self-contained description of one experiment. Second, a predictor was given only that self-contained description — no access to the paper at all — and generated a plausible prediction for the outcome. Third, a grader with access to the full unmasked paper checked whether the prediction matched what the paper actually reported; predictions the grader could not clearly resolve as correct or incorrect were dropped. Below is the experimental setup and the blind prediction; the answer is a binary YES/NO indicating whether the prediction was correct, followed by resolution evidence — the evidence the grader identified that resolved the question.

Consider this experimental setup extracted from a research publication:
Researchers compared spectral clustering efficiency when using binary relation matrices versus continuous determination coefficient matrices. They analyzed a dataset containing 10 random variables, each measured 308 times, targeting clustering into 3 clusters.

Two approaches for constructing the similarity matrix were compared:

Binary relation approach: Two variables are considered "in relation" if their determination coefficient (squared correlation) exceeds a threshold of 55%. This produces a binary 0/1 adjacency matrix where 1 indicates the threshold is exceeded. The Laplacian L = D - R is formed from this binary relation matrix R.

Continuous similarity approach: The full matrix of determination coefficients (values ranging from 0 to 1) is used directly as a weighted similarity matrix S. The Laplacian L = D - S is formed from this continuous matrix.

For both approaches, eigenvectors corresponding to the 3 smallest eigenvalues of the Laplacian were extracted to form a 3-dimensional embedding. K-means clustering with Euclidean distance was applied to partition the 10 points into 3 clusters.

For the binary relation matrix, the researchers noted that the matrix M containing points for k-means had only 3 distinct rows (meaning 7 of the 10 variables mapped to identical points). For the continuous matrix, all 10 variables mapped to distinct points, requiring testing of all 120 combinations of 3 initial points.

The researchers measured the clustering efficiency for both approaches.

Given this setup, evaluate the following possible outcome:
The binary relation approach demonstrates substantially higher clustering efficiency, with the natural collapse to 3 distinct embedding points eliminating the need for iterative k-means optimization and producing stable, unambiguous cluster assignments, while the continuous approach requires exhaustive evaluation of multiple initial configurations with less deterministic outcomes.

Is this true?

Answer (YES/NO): YES